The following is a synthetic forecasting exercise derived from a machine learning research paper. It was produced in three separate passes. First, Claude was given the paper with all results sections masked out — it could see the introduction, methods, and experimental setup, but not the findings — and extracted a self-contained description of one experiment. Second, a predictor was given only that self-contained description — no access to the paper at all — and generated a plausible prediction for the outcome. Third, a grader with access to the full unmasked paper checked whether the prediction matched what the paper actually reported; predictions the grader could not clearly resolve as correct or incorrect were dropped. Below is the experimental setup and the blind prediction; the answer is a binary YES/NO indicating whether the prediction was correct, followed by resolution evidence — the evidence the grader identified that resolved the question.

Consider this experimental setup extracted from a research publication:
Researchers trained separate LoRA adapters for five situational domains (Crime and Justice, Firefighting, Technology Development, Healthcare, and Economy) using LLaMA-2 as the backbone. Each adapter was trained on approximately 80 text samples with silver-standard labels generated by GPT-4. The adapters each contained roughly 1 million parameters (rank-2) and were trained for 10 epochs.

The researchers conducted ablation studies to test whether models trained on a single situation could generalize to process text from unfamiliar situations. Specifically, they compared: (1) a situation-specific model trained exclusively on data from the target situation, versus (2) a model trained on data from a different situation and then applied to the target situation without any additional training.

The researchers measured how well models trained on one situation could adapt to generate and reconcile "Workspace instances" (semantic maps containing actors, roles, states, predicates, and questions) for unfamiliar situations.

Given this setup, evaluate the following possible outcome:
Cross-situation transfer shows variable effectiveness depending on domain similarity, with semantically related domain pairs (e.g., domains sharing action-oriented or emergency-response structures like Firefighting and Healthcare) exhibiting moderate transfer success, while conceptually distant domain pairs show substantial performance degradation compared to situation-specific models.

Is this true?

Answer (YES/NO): NO